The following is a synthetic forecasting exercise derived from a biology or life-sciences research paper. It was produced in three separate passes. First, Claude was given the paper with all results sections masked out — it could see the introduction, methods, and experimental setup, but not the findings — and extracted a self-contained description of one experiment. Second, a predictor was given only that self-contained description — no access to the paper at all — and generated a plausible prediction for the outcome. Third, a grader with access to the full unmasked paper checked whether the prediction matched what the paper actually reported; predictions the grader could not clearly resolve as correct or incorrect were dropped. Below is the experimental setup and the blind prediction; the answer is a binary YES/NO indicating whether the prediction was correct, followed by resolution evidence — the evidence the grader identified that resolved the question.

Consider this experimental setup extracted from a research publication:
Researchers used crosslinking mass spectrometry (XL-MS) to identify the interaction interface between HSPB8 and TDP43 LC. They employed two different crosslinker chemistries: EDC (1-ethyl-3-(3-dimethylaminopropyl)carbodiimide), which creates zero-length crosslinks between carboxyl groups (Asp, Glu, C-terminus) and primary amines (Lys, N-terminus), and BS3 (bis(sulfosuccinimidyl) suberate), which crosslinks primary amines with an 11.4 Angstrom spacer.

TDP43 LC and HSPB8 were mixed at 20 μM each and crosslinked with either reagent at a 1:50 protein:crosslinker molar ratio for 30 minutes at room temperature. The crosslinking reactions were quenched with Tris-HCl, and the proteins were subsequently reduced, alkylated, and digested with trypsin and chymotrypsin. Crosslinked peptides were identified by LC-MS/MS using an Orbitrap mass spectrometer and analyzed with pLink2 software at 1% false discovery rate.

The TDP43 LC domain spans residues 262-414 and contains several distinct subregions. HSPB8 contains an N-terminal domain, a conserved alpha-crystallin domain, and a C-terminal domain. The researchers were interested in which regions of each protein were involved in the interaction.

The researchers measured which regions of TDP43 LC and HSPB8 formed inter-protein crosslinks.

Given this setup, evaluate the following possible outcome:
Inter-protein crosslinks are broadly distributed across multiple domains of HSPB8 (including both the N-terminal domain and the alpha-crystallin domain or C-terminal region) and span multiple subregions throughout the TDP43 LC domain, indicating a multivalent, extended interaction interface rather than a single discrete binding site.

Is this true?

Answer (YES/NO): NO